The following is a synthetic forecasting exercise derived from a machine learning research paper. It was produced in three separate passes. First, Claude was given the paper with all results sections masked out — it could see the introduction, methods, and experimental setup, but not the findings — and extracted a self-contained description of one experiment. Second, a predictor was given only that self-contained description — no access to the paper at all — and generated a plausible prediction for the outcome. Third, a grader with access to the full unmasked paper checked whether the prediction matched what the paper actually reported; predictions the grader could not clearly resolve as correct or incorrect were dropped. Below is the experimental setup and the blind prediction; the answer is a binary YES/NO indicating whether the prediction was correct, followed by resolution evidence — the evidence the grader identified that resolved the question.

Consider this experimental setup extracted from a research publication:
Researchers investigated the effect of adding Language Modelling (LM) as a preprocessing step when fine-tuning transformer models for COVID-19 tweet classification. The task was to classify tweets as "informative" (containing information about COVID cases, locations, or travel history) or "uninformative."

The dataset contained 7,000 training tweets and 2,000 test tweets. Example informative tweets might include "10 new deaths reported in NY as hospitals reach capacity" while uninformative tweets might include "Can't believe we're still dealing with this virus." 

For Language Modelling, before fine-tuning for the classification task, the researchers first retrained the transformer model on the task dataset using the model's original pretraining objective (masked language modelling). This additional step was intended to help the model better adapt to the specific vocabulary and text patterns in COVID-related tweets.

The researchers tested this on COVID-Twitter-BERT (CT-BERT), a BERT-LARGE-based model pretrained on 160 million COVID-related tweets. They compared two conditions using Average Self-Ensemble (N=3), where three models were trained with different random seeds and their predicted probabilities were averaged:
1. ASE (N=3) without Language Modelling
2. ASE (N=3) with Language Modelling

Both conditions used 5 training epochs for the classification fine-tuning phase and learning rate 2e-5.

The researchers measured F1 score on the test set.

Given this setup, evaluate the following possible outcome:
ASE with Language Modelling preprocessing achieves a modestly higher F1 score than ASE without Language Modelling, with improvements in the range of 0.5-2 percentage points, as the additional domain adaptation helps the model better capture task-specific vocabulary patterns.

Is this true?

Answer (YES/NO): NO